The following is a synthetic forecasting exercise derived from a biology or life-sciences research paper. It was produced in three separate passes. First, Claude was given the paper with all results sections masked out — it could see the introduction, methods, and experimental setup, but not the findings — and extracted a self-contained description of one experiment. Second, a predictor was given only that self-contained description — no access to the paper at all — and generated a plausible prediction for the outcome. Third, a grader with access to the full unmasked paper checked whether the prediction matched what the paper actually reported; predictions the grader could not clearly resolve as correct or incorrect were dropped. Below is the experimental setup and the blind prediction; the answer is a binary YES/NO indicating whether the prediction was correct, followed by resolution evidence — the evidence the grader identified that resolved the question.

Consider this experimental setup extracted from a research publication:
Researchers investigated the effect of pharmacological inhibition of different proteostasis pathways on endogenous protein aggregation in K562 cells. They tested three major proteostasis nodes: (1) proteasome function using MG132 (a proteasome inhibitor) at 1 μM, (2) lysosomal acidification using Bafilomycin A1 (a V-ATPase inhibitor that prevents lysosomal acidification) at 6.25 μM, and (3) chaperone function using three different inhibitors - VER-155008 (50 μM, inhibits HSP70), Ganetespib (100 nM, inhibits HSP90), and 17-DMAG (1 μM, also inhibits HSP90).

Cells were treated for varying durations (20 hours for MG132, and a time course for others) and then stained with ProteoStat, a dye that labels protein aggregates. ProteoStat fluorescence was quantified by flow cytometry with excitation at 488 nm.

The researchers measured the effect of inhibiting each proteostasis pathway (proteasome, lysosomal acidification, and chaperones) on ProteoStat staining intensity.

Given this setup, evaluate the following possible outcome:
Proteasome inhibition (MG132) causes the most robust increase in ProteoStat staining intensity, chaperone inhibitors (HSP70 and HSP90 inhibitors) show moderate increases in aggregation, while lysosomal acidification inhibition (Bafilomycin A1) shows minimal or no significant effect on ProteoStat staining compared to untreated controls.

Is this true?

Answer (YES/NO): NO